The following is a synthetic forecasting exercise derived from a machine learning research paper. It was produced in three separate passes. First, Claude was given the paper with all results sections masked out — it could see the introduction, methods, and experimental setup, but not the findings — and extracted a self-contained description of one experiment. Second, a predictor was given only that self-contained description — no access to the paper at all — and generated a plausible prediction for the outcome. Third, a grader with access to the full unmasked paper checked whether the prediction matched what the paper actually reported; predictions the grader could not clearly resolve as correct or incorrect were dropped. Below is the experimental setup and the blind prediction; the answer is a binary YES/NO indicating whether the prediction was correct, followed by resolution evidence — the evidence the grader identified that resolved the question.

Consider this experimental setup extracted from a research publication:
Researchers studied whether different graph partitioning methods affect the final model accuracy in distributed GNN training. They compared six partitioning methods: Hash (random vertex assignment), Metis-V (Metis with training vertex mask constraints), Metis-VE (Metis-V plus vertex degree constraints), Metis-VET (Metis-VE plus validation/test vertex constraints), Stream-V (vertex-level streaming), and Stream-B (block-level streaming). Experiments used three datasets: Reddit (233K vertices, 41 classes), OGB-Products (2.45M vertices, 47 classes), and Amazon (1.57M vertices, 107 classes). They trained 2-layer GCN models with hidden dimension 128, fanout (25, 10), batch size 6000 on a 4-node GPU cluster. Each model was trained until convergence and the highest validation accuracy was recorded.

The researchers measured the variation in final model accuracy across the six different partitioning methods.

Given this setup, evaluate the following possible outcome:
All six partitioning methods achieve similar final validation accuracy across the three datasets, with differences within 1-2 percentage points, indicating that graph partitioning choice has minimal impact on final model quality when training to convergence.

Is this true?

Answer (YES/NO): YES